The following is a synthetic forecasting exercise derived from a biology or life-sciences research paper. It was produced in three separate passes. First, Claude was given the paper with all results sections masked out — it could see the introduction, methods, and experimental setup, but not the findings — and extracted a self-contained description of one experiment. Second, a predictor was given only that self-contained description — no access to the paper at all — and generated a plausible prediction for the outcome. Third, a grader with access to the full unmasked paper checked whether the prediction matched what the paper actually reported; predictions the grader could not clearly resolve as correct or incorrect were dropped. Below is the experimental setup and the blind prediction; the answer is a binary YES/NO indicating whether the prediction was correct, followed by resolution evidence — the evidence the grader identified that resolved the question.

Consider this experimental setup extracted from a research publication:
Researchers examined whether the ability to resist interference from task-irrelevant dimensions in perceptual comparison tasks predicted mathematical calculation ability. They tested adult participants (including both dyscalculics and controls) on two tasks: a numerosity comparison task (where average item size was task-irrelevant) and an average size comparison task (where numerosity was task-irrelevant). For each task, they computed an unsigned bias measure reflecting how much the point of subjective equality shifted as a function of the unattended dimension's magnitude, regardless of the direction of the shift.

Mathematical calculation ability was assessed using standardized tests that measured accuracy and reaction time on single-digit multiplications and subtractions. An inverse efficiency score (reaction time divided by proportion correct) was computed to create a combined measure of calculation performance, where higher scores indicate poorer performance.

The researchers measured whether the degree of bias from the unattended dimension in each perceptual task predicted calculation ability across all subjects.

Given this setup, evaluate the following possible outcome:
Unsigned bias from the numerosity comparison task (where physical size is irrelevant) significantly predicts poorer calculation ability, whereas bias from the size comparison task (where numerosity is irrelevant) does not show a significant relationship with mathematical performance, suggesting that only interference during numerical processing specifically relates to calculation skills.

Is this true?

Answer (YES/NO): YES